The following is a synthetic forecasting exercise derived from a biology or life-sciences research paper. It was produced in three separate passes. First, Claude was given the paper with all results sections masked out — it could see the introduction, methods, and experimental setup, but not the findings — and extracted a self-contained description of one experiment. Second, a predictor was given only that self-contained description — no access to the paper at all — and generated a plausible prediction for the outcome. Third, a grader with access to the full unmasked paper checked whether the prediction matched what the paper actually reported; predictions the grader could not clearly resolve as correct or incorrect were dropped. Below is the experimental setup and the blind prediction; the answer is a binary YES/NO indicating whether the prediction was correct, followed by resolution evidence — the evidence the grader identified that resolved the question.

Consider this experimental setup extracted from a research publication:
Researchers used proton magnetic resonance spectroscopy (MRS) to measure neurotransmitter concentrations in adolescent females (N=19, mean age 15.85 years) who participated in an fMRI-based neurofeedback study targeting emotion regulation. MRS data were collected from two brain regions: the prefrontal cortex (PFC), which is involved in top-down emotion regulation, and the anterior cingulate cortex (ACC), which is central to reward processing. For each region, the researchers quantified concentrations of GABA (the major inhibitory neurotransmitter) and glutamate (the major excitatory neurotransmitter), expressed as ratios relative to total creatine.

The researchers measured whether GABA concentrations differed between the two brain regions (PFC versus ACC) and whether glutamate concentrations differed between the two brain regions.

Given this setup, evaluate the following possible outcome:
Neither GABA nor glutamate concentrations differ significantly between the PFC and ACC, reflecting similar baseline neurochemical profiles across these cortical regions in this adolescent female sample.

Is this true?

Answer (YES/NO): NO